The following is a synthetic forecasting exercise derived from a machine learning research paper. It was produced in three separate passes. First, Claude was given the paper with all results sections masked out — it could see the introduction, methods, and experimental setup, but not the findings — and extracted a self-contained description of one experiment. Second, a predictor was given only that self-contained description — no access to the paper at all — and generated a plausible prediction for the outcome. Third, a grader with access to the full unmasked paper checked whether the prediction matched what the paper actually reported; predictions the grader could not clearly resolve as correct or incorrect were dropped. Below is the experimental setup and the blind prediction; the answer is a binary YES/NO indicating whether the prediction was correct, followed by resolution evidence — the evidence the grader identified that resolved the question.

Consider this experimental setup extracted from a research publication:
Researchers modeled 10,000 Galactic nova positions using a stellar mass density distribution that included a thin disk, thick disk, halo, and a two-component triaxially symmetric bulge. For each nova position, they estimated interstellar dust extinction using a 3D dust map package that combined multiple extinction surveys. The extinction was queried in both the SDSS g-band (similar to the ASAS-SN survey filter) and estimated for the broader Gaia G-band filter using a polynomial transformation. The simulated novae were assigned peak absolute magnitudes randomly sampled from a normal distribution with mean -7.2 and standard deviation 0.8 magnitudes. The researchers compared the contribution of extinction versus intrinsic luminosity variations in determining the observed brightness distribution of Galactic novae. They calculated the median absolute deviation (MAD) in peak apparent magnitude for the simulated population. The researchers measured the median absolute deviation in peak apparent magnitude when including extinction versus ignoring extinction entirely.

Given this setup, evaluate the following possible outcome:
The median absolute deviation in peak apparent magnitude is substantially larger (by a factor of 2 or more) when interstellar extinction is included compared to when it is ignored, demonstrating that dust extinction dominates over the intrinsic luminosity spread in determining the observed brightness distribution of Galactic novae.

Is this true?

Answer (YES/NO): YES